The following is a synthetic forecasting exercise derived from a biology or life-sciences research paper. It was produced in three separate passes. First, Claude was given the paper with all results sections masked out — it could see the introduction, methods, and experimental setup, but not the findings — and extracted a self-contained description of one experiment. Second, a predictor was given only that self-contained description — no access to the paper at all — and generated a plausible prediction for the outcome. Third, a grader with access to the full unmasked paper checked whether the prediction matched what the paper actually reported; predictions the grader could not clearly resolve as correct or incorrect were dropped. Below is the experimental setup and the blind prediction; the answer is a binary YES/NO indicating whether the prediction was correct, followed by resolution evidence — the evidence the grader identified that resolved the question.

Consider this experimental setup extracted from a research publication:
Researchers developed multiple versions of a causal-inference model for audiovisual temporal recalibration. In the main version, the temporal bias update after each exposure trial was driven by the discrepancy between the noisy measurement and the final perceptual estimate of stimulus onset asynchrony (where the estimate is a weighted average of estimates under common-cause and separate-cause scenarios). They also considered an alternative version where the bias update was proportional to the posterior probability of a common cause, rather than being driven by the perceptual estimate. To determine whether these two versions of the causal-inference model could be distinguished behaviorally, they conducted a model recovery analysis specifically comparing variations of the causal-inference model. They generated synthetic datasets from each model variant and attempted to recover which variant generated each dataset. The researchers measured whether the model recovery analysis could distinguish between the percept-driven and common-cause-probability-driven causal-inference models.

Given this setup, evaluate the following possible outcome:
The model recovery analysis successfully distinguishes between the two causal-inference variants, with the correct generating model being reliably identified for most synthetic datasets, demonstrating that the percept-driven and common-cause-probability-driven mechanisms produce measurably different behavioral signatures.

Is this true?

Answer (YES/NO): NO